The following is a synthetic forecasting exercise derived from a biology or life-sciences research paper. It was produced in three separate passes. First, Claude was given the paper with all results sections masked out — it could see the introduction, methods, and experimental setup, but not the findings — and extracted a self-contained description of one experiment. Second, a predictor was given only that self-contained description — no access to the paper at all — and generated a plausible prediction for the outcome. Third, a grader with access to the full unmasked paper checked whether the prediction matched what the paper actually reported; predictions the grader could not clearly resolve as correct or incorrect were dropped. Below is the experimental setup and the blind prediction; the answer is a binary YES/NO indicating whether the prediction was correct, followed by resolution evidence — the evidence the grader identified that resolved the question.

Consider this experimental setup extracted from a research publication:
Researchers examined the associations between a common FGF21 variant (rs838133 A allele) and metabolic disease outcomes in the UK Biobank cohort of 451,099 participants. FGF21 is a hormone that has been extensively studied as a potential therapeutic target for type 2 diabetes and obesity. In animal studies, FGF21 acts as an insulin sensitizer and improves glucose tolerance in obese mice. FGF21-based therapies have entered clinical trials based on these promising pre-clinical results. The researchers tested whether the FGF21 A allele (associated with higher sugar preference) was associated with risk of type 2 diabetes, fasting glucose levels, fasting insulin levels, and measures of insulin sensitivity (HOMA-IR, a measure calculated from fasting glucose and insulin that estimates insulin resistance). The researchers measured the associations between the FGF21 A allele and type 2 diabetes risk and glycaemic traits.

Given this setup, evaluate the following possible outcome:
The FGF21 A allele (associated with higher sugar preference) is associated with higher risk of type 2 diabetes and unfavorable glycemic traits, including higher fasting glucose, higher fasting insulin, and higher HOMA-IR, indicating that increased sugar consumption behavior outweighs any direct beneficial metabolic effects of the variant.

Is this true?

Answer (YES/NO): NO